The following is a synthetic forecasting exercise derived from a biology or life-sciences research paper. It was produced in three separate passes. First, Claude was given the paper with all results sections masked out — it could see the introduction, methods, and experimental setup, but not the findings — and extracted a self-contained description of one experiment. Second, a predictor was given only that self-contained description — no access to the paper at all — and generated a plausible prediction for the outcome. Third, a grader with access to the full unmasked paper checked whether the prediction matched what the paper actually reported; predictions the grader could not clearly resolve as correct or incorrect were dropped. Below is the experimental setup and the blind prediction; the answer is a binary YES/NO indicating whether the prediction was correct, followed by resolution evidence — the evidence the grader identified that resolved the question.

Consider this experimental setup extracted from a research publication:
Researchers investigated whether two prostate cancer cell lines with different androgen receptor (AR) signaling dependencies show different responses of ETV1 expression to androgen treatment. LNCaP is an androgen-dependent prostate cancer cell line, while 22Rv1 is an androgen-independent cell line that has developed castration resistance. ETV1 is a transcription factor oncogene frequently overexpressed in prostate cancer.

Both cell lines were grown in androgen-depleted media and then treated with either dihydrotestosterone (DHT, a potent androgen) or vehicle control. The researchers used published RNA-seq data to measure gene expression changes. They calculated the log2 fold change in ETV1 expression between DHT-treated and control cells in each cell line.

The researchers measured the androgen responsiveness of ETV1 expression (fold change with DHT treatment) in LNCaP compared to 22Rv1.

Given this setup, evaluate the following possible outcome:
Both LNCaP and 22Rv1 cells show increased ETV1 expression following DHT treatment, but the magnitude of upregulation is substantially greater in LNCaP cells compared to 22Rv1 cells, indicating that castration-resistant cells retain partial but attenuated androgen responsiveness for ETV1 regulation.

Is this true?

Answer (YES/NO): NO